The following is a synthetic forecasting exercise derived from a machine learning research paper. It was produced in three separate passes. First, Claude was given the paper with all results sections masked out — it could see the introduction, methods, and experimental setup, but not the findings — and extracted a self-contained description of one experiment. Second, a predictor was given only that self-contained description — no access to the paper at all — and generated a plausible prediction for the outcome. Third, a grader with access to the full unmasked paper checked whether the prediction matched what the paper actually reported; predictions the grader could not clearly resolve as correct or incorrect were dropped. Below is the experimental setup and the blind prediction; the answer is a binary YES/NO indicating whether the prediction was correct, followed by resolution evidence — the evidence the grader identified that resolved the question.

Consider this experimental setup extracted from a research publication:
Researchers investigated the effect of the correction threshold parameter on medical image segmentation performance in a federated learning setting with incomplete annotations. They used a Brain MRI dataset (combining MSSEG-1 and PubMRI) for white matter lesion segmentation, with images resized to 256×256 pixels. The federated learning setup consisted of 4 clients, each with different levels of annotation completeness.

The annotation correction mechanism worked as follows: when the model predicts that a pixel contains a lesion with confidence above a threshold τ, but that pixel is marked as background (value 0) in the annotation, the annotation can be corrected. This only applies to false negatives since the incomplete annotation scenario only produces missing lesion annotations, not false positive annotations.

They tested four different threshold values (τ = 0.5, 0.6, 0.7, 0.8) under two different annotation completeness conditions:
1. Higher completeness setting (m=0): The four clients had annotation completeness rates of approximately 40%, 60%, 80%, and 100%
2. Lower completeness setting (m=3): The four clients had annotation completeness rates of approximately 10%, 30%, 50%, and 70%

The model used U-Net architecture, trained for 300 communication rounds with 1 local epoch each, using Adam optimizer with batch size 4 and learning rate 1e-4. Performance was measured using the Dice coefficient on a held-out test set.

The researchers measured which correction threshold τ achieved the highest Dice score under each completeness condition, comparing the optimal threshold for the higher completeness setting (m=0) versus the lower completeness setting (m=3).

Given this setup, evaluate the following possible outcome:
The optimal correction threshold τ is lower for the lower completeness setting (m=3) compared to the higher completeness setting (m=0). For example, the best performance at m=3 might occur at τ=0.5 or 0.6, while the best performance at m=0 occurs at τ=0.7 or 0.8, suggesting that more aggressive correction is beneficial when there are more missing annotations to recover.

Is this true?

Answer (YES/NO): YES